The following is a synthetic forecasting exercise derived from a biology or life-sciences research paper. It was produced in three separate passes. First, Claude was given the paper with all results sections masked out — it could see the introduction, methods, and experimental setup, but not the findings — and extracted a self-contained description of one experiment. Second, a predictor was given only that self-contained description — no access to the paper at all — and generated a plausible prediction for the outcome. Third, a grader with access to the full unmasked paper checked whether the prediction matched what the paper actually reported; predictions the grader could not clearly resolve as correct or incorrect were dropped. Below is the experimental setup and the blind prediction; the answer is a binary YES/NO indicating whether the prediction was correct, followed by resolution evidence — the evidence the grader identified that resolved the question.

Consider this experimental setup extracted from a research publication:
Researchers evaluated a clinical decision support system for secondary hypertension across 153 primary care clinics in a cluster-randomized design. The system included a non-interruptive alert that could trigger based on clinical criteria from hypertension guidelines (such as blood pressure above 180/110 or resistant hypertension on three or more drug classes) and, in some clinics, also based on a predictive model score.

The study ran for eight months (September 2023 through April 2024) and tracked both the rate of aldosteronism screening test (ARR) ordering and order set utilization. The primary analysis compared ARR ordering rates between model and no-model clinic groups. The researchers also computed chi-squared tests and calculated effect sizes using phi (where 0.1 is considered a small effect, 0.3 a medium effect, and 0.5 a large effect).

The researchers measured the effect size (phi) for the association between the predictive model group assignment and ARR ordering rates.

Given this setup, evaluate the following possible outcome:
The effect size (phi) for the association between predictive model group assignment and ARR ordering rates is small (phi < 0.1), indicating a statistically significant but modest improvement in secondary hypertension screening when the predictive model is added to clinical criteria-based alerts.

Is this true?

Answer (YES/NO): NO